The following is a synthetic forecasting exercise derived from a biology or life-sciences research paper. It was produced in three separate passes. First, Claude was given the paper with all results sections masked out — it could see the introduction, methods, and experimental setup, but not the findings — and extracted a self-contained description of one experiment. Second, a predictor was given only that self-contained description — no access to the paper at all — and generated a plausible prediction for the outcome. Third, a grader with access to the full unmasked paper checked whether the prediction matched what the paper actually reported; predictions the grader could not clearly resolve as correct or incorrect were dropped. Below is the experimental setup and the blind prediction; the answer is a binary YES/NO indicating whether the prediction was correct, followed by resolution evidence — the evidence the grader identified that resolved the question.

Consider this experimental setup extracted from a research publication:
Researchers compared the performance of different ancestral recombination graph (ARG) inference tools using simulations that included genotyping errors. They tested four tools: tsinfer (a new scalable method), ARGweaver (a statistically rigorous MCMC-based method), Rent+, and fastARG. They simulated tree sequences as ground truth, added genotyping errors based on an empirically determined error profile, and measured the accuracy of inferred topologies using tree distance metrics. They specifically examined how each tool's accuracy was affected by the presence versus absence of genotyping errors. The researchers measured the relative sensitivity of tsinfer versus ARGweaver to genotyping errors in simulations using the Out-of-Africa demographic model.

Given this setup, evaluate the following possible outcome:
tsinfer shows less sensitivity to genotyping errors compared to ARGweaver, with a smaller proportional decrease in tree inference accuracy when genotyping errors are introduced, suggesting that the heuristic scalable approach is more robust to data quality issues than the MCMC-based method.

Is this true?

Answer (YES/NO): NO